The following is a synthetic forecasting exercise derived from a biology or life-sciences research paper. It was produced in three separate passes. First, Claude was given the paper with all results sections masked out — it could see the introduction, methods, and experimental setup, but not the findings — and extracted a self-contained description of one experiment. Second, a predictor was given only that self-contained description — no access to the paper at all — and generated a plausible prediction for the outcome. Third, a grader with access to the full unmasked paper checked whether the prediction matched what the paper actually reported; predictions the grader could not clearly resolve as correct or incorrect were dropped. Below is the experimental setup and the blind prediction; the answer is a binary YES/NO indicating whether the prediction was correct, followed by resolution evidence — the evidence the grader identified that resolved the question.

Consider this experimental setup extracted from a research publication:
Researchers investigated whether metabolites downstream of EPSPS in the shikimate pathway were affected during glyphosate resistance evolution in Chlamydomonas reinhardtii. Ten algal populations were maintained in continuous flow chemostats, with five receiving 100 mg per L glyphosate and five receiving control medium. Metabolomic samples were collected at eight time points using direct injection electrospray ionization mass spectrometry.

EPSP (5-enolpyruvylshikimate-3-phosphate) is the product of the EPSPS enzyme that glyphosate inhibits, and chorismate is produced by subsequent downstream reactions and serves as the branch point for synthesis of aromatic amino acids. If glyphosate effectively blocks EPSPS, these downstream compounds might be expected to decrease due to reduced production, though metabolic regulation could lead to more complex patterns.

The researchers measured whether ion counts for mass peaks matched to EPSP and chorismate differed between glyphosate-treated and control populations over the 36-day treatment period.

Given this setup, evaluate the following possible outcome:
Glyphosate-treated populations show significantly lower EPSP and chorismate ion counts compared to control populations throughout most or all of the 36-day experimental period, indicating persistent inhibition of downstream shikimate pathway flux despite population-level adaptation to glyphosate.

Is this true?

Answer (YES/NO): NO